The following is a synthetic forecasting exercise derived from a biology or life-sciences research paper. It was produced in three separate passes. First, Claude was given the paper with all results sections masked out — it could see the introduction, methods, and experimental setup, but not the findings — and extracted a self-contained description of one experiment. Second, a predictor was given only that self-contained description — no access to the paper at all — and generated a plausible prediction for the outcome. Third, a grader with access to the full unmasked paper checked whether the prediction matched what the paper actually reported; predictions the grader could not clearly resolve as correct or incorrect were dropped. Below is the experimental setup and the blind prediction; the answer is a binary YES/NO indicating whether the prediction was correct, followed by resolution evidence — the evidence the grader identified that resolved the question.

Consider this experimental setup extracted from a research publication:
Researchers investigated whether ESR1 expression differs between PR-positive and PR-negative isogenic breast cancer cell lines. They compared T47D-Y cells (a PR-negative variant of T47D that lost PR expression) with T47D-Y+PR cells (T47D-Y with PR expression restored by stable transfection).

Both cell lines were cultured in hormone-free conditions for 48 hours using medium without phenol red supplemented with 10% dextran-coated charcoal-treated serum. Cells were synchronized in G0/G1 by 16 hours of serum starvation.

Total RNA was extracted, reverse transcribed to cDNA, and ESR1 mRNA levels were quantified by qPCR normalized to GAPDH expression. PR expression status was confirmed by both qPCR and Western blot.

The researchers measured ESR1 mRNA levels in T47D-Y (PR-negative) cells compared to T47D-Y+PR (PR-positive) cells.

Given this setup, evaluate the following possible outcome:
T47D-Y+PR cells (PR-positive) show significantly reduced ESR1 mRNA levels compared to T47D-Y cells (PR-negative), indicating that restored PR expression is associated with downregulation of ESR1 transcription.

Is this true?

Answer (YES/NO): NO